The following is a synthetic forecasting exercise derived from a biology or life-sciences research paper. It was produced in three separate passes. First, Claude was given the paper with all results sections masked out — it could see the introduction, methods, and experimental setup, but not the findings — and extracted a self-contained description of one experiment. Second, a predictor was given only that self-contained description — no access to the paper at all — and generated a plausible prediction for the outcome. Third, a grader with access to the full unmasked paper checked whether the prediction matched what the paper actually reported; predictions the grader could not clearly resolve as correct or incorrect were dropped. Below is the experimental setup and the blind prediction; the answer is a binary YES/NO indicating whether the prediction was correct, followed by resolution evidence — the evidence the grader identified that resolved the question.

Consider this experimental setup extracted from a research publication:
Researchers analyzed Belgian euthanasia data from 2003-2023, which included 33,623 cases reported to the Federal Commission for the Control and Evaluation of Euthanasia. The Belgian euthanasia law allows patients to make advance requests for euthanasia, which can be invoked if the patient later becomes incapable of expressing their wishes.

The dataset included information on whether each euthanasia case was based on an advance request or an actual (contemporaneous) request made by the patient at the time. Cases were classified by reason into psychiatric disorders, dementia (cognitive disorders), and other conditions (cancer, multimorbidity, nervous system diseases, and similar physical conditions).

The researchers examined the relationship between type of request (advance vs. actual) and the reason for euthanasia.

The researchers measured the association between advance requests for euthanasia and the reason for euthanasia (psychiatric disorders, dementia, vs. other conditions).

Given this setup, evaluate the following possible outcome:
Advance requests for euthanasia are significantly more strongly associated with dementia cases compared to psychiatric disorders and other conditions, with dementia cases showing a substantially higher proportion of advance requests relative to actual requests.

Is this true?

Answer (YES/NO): NO